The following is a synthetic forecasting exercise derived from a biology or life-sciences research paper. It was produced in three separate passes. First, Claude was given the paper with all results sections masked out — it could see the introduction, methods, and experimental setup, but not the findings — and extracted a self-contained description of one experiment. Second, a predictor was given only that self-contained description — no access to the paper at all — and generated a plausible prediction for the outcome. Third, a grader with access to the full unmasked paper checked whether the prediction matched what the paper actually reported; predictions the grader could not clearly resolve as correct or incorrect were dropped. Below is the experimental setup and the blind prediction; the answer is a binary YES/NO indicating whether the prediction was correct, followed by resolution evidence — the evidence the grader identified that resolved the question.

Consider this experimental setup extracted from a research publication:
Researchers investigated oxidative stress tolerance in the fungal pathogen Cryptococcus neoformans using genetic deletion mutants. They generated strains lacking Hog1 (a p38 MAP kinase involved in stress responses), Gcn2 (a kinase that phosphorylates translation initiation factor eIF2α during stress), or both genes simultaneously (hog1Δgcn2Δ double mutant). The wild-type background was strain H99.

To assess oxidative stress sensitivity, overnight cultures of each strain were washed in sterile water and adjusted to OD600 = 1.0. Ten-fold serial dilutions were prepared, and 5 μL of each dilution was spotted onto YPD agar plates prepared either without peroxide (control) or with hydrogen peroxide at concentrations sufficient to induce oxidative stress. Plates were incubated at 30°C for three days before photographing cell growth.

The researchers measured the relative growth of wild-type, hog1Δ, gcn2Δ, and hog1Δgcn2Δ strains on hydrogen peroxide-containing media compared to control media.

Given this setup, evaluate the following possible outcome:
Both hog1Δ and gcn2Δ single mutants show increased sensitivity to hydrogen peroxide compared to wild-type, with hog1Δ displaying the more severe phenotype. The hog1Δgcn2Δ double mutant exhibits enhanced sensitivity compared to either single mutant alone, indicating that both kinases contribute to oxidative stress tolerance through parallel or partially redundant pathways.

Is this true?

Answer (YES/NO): NO